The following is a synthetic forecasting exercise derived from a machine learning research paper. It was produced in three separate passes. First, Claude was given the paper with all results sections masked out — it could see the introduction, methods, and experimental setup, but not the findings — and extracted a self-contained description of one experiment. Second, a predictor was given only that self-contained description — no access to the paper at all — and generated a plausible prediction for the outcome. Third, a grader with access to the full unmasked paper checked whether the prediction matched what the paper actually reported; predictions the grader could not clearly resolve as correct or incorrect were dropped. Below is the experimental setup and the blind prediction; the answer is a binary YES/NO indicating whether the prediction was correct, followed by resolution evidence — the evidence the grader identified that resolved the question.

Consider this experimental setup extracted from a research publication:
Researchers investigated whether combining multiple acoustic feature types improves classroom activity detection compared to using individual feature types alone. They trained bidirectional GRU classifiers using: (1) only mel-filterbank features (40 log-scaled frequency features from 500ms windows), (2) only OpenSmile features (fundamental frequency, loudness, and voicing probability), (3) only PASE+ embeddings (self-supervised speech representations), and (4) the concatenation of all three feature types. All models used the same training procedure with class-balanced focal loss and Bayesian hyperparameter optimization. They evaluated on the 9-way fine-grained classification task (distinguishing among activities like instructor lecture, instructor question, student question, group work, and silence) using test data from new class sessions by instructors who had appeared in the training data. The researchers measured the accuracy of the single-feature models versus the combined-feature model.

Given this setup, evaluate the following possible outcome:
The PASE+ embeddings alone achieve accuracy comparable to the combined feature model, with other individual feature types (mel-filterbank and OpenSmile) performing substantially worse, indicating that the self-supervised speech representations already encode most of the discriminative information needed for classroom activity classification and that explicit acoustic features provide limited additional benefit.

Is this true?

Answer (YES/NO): YES